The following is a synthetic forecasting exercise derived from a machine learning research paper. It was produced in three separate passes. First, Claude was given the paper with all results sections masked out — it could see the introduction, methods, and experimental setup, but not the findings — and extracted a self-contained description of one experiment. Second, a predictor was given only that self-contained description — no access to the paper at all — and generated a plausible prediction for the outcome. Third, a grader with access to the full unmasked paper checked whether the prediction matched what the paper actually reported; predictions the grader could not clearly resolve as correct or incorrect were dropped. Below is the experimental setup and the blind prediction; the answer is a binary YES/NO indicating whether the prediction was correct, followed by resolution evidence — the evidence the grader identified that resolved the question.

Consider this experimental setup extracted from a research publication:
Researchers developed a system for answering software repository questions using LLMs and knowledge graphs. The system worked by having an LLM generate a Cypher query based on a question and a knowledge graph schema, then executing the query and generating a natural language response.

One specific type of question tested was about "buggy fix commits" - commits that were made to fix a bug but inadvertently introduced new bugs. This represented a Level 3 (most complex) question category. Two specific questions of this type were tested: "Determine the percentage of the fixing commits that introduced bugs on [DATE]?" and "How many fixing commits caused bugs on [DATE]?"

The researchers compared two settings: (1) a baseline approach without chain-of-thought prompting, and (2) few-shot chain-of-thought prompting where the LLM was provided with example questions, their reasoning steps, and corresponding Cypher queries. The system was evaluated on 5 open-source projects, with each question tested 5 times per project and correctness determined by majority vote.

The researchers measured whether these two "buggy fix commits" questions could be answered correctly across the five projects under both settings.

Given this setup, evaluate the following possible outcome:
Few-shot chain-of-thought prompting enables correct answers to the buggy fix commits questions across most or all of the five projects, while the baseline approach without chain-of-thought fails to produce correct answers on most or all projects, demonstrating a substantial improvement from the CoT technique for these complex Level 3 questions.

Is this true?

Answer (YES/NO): YES